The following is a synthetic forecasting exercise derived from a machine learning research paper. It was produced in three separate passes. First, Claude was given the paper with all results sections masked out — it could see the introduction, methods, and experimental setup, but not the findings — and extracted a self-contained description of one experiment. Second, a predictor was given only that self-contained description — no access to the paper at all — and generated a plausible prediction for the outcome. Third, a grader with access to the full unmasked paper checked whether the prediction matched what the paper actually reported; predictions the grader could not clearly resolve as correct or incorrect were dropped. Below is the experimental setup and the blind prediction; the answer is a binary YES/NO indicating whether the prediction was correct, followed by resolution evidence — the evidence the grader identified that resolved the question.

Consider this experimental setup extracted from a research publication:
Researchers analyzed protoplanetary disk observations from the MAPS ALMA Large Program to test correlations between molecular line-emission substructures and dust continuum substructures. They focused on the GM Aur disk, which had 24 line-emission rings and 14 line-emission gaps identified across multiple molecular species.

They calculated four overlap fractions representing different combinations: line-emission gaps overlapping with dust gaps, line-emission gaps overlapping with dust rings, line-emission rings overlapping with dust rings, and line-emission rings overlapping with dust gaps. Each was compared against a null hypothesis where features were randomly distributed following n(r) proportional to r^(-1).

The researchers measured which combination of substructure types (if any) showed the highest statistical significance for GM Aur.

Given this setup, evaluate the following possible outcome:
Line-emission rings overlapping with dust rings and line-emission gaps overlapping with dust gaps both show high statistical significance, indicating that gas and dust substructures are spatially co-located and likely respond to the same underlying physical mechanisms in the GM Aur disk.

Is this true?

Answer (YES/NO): NO